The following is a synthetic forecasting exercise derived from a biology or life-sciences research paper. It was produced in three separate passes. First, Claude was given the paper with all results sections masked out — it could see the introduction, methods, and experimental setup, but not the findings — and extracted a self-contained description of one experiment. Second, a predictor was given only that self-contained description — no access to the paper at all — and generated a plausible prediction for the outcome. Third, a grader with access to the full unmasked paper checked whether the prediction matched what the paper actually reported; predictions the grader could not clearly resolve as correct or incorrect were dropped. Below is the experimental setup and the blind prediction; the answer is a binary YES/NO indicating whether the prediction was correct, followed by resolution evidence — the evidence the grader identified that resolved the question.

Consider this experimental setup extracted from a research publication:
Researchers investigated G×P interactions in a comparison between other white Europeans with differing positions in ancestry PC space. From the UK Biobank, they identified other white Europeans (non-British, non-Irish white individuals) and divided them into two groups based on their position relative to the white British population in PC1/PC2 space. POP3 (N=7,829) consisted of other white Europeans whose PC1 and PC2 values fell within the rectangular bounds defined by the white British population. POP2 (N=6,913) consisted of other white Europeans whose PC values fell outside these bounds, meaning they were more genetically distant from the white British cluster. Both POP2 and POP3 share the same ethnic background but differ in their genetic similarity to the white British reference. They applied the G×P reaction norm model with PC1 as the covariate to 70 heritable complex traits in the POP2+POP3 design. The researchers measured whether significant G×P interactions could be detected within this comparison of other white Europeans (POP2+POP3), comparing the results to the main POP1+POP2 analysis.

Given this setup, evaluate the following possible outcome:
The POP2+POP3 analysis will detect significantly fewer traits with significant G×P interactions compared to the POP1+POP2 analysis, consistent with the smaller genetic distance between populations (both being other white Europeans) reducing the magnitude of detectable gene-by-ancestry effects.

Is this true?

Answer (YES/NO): NO